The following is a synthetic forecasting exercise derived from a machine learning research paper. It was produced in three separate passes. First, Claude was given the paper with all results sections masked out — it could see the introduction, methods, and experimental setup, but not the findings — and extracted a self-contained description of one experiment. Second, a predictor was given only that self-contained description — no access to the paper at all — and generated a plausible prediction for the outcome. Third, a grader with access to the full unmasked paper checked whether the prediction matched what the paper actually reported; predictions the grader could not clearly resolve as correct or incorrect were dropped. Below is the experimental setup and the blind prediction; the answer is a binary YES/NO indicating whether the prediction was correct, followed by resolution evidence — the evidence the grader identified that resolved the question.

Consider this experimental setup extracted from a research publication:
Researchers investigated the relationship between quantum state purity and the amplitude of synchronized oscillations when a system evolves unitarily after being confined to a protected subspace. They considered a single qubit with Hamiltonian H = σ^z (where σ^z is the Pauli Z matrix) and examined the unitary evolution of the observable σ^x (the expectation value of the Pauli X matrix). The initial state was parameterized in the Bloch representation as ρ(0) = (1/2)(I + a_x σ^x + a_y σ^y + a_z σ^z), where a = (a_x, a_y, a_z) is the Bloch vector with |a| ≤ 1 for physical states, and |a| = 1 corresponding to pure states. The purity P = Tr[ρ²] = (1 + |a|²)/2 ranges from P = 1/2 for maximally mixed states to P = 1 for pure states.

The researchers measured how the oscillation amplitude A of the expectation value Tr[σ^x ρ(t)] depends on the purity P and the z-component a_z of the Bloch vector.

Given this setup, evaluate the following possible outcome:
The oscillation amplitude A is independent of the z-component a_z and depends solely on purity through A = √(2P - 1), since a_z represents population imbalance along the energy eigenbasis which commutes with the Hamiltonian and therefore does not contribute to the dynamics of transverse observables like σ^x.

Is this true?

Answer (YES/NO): NO